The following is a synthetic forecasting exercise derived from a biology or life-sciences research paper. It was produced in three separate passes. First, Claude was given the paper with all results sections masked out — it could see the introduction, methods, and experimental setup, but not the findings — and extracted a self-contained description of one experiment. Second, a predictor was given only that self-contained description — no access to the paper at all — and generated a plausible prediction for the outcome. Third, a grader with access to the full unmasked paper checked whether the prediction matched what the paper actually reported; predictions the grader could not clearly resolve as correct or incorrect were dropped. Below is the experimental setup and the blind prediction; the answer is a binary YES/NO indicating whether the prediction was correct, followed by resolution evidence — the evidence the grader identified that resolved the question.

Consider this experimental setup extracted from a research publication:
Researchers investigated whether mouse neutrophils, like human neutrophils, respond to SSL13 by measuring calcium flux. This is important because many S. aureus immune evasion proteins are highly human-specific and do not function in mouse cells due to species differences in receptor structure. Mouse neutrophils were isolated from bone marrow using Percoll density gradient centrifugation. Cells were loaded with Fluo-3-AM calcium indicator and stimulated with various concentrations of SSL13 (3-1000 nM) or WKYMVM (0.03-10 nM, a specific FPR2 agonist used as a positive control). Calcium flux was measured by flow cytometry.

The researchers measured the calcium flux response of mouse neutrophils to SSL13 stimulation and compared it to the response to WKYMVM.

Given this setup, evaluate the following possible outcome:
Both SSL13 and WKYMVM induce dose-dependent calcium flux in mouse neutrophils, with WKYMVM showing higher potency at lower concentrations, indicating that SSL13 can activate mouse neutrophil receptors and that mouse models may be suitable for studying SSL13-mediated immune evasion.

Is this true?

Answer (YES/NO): NO